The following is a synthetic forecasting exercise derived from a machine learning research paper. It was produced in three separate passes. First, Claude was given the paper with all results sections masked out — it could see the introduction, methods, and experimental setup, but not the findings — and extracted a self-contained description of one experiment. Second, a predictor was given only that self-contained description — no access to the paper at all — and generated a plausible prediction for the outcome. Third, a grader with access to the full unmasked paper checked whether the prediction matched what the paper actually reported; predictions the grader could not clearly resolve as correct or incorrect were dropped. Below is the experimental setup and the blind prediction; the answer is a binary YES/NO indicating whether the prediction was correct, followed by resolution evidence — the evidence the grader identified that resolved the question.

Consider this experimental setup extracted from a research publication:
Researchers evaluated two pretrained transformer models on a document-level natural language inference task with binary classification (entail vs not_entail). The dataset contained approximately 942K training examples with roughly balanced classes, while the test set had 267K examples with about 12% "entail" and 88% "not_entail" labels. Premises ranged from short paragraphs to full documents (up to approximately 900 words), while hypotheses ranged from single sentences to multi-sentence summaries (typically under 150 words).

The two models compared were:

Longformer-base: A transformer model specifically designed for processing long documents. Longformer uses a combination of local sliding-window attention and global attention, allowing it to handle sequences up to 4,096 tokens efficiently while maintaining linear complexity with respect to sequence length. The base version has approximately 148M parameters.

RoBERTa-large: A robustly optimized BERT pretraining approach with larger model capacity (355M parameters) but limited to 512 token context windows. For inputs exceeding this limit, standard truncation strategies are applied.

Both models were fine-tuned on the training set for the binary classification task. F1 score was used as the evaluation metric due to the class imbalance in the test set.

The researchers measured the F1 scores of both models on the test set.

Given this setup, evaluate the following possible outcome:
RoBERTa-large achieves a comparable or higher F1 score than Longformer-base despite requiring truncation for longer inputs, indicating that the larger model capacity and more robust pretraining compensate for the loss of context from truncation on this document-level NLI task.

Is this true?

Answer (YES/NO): YES